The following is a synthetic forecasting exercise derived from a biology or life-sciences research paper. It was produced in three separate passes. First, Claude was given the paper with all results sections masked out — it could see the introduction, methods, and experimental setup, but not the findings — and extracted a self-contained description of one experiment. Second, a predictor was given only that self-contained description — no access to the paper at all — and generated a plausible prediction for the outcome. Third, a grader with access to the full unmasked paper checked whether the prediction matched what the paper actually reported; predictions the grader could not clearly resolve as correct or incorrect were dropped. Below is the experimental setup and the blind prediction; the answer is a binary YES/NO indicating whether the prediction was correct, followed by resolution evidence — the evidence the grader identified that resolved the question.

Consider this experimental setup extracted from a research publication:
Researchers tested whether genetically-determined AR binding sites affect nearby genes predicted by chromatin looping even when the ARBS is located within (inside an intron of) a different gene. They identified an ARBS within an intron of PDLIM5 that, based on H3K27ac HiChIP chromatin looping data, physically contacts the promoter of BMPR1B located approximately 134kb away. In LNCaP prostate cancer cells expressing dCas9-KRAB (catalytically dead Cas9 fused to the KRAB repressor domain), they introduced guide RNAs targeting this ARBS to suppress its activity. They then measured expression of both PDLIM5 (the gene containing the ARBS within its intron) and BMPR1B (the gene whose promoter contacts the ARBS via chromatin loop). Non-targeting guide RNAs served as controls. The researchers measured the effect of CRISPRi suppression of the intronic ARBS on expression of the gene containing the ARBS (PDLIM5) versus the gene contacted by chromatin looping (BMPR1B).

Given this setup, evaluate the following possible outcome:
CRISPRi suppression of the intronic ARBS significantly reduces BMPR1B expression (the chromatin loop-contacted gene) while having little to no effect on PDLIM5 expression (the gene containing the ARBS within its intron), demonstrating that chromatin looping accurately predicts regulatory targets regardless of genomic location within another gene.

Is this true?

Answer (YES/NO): YES